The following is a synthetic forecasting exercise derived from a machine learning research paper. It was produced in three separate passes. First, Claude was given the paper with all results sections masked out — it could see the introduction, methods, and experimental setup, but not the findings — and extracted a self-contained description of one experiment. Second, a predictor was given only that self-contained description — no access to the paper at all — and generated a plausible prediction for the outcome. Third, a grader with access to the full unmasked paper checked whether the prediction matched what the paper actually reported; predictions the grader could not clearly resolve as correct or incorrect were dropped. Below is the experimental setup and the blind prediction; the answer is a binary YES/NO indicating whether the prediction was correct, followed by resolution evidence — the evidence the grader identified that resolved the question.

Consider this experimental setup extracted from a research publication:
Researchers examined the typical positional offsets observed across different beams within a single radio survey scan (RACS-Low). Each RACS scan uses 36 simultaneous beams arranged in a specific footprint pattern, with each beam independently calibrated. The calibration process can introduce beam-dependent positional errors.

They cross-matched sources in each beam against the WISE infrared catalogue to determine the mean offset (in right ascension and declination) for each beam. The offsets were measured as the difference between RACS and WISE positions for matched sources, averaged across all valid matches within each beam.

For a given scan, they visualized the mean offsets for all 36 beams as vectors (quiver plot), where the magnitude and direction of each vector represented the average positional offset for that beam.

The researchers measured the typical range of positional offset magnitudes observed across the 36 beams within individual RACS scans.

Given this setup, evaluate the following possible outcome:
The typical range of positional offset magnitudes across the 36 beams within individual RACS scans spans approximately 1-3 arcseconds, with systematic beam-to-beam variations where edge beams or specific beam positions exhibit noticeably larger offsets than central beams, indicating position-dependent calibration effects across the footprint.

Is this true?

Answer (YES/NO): NO